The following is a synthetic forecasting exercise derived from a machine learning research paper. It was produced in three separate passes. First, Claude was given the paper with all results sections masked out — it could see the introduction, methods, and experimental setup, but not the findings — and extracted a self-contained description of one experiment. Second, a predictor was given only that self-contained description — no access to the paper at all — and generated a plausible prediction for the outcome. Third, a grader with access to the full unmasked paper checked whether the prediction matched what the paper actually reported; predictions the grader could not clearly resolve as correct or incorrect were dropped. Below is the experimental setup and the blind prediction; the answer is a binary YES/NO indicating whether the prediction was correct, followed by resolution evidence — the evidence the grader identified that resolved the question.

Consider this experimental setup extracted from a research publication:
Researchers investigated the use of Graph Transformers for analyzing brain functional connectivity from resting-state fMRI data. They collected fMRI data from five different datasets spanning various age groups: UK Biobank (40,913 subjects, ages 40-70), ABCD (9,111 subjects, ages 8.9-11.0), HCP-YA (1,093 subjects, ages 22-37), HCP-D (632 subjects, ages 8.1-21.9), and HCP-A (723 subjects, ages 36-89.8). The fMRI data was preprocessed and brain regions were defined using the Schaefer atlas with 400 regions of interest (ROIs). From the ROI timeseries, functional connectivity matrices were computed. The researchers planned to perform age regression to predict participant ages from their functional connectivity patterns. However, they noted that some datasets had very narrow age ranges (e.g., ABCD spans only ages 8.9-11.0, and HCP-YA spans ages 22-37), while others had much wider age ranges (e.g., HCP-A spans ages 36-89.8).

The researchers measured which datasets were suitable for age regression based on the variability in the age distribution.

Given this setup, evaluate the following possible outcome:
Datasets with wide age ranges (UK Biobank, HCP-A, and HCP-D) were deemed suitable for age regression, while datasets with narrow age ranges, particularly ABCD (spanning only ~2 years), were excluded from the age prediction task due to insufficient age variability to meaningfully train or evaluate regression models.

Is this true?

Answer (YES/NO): NO